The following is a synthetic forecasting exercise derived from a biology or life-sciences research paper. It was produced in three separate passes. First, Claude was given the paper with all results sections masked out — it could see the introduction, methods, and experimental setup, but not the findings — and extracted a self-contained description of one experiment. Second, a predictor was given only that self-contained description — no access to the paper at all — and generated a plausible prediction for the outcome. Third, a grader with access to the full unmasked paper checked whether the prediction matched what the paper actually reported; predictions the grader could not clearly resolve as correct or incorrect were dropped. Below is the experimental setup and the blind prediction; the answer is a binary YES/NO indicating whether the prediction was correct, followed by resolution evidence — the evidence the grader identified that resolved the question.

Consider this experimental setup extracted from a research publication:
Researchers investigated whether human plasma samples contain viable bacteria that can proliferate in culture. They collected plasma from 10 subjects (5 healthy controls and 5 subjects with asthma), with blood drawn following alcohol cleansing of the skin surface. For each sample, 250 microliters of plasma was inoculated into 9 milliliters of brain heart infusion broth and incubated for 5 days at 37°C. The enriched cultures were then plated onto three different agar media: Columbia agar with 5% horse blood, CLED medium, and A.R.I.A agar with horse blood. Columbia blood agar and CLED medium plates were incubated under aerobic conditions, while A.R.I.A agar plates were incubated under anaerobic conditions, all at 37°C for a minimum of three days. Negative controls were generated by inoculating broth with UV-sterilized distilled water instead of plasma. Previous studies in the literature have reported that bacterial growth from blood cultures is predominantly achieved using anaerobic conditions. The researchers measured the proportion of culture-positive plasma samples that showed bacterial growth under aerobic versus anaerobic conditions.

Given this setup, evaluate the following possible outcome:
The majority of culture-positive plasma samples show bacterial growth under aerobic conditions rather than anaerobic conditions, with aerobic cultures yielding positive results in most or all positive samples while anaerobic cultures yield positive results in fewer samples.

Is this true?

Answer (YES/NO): YES